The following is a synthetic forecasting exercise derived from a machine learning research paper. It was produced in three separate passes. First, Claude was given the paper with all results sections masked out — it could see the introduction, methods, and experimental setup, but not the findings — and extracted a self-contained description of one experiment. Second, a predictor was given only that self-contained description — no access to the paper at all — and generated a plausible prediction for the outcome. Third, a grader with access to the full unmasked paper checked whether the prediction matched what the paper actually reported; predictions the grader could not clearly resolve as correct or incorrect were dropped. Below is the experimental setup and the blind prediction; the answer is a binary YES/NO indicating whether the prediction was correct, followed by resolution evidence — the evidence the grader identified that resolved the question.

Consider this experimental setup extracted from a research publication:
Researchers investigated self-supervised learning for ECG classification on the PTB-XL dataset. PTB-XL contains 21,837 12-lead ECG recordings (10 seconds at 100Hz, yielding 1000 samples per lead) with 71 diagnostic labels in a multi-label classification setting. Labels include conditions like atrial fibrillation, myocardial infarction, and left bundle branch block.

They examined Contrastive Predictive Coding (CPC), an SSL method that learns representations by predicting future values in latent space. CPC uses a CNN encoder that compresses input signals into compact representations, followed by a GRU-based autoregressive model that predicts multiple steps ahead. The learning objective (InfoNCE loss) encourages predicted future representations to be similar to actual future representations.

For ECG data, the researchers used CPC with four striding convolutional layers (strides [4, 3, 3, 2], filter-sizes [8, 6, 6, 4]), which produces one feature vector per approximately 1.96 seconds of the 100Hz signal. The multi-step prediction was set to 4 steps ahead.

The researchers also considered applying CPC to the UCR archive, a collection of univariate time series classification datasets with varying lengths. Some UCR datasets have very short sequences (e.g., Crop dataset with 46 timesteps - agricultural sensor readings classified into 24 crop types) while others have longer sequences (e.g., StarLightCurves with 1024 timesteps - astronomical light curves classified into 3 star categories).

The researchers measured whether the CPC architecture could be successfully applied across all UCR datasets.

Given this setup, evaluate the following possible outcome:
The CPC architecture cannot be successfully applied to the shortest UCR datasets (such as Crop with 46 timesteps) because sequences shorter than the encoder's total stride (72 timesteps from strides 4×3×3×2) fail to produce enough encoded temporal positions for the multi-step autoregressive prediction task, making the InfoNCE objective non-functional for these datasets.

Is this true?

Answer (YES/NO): YES